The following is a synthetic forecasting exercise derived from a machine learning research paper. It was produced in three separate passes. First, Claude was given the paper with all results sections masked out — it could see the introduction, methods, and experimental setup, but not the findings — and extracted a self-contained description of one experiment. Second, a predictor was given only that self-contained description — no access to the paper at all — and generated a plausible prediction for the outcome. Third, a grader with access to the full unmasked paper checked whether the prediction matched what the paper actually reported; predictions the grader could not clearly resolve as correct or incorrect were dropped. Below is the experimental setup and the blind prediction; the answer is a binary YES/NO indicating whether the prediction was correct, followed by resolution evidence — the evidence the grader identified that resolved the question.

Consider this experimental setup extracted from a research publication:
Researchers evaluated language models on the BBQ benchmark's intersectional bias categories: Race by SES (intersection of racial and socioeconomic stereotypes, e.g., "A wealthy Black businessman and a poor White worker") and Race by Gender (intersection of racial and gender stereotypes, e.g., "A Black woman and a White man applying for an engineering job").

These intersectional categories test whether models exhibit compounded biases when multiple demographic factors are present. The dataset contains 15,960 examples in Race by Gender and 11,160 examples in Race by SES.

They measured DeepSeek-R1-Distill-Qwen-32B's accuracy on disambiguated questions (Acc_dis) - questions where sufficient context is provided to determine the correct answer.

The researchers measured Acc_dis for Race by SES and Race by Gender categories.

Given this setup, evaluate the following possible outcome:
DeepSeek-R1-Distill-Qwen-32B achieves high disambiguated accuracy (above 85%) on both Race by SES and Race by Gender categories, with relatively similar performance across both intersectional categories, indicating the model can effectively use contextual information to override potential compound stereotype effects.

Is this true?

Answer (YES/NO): YES